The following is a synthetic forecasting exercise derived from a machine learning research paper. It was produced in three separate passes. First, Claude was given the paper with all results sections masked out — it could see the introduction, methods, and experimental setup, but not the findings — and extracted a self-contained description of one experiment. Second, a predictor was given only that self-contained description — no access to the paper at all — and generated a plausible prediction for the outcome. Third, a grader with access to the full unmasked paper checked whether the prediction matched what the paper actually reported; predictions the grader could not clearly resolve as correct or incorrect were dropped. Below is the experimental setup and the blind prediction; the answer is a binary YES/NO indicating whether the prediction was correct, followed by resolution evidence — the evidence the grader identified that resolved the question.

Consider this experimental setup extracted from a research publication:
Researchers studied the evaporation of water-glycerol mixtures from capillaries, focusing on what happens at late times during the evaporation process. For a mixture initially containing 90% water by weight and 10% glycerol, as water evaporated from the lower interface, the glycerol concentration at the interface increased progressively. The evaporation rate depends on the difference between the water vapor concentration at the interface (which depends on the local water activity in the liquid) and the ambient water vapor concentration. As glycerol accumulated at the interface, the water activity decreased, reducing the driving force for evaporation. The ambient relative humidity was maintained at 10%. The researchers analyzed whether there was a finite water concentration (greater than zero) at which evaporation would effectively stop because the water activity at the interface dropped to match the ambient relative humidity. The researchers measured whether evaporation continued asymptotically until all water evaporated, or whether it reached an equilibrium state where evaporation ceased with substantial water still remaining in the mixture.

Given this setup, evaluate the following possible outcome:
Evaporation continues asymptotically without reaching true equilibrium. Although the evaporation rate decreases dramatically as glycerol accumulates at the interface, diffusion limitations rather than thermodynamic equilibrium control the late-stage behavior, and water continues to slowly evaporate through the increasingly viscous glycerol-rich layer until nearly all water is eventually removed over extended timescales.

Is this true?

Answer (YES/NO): NO